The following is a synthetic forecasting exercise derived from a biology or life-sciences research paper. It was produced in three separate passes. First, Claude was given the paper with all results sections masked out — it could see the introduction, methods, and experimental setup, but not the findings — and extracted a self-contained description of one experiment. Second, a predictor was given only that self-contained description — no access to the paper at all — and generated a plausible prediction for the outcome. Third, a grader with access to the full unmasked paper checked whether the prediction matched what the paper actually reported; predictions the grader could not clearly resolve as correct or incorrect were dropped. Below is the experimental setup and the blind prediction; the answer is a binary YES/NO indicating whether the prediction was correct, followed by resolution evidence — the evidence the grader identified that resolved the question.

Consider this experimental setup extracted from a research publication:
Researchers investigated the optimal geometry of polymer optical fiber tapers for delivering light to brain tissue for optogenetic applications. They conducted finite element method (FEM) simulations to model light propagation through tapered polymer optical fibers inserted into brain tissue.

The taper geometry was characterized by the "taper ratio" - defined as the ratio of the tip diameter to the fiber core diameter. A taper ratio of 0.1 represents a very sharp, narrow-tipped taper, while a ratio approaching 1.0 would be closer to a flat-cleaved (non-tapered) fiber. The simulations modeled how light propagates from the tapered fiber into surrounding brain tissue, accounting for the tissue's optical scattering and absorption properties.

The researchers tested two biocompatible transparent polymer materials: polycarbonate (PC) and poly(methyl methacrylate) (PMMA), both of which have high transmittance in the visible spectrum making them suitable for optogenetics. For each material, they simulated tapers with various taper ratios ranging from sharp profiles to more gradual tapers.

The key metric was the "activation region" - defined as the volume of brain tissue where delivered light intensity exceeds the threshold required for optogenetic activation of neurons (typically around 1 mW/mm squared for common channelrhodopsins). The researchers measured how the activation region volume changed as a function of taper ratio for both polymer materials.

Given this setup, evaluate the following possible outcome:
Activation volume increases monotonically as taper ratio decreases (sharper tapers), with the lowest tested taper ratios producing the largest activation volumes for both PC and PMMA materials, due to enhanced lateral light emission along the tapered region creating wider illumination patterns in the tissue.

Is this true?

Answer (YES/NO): NO